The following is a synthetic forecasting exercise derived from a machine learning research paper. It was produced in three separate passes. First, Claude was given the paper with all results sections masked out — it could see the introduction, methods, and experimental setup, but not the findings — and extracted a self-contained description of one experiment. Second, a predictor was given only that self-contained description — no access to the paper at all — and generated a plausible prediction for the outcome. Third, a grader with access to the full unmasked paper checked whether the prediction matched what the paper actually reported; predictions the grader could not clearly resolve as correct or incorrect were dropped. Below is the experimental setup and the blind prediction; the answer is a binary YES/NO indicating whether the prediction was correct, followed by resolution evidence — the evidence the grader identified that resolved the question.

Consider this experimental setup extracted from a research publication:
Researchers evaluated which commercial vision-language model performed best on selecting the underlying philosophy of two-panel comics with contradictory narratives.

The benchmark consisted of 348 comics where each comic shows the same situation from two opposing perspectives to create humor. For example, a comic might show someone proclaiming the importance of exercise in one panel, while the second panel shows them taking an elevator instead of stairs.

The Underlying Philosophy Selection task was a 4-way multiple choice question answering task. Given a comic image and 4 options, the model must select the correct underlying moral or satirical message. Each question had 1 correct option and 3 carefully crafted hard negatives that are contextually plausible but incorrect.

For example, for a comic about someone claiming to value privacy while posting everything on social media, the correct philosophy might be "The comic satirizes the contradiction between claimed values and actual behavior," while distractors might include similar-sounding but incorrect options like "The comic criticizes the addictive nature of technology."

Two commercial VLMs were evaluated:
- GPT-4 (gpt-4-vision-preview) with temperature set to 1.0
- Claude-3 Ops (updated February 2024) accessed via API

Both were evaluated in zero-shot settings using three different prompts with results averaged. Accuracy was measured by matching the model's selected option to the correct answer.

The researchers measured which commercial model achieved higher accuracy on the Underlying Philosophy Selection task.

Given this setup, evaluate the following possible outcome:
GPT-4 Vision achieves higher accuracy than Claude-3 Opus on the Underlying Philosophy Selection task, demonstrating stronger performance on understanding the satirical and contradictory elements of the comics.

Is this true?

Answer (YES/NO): NO